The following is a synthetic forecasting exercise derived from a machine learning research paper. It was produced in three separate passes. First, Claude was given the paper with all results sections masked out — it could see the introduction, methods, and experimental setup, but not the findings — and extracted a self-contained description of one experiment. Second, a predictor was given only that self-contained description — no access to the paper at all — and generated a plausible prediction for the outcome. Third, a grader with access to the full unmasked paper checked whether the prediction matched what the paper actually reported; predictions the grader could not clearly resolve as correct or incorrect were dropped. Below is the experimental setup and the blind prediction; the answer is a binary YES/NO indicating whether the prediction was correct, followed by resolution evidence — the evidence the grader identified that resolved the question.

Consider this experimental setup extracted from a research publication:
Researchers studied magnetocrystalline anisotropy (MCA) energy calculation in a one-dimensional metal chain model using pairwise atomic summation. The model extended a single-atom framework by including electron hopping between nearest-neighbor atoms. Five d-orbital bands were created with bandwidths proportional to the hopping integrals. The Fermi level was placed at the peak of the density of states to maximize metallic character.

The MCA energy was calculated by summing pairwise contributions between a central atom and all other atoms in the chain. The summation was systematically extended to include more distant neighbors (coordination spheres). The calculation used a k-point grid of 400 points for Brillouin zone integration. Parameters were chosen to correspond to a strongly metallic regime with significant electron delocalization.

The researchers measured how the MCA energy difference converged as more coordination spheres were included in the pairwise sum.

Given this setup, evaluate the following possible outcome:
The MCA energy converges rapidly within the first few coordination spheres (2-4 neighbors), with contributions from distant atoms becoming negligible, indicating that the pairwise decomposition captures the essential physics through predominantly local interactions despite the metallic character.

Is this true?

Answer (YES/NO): NO